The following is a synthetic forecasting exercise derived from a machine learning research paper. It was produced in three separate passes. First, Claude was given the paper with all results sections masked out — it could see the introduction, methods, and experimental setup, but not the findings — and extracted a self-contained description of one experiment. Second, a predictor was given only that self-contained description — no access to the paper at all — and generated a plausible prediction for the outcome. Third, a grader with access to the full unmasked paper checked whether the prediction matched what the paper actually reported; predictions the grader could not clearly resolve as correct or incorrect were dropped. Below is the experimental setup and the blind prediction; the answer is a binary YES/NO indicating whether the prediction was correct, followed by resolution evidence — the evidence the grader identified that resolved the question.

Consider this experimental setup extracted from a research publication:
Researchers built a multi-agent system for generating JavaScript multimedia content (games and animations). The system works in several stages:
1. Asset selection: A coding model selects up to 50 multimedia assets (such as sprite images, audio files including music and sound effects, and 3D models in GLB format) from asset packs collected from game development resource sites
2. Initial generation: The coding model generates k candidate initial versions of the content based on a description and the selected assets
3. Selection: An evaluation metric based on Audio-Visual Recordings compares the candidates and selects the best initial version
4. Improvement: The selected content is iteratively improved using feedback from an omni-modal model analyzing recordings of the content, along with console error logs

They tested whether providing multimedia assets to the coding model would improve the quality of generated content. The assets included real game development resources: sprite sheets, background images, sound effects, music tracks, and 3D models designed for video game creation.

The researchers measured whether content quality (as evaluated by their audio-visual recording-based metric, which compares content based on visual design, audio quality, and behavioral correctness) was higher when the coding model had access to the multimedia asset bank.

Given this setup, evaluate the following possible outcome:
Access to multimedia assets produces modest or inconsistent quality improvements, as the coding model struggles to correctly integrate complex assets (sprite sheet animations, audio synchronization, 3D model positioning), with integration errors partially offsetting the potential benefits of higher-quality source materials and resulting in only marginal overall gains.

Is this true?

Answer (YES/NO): NO